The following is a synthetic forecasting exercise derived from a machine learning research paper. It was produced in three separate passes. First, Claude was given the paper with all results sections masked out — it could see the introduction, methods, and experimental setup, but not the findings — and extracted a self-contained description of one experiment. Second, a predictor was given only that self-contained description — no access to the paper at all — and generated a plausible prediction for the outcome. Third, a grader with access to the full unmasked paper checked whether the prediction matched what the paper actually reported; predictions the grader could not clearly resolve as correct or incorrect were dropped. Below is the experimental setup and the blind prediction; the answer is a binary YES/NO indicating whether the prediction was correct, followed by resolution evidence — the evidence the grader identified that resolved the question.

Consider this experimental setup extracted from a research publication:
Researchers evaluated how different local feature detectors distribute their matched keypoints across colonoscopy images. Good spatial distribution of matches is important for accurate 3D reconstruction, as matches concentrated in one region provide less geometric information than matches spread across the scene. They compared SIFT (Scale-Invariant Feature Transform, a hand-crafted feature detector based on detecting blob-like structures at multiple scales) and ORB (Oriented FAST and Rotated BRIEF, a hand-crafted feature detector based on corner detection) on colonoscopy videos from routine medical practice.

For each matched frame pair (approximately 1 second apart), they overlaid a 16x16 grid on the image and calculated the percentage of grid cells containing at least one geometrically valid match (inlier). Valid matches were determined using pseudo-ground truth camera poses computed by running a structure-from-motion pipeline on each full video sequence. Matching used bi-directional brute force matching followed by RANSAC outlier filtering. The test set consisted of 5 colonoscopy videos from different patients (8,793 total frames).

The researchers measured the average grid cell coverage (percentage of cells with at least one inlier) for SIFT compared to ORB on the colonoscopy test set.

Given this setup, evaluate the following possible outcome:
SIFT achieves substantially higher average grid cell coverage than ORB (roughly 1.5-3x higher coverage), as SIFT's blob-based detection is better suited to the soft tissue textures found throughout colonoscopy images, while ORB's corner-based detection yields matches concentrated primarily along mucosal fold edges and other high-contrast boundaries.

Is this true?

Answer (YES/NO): NO